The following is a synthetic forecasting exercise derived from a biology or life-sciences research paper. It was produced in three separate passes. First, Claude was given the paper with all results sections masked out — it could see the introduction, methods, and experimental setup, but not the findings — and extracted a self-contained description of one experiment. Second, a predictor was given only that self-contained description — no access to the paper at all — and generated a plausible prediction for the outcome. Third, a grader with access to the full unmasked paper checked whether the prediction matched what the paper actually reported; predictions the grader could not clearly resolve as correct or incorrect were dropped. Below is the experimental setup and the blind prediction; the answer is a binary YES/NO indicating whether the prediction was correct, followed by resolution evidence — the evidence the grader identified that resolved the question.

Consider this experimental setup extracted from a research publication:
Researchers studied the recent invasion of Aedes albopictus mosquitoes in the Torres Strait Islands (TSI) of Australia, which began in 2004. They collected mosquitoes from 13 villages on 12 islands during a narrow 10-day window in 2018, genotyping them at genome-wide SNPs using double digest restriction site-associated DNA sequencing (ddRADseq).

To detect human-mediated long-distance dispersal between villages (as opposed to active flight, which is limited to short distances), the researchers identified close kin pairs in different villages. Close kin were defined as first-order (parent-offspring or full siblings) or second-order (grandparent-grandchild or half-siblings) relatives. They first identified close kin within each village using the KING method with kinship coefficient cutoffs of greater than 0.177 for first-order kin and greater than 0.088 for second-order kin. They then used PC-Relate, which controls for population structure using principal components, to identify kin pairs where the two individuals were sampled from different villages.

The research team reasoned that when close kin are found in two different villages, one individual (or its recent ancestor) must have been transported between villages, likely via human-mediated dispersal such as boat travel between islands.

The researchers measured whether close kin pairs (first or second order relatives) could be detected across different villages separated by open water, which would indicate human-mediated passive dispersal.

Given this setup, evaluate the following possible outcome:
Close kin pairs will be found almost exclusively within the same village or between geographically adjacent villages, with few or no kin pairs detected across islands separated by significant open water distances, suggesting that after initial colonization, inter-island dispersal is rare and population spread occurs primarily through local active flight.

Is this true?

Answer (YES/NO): NO